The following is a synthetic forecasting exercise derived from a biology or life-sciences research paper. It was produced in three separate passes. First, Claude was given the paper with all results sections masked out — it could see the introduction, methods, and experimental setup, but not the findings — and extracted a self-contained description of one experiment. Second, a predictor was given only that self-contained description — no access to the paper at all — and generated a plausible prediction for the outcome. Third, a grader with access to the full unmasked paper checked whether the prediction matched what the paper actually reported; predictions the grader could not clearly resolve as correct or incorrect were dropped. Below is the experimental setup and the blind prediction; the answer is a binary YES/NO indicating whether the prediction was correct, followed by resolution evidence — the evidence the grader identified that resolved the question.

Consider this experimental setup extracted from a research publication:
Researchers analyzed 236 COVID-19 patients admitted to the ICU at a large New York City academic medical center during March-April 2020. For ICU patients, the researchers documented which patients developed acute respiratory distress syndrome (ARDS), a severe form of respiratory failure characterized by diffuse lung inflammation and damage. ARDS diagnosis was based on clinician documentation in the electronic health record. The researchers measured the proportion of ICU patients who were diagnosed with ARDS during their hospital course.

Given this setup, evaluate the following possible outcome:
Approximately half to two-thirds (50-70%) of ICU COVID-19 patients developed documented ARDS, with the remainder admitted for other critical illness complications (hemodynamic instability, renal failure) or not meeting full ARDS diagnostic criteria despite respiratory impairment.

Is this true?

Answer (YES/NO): NO